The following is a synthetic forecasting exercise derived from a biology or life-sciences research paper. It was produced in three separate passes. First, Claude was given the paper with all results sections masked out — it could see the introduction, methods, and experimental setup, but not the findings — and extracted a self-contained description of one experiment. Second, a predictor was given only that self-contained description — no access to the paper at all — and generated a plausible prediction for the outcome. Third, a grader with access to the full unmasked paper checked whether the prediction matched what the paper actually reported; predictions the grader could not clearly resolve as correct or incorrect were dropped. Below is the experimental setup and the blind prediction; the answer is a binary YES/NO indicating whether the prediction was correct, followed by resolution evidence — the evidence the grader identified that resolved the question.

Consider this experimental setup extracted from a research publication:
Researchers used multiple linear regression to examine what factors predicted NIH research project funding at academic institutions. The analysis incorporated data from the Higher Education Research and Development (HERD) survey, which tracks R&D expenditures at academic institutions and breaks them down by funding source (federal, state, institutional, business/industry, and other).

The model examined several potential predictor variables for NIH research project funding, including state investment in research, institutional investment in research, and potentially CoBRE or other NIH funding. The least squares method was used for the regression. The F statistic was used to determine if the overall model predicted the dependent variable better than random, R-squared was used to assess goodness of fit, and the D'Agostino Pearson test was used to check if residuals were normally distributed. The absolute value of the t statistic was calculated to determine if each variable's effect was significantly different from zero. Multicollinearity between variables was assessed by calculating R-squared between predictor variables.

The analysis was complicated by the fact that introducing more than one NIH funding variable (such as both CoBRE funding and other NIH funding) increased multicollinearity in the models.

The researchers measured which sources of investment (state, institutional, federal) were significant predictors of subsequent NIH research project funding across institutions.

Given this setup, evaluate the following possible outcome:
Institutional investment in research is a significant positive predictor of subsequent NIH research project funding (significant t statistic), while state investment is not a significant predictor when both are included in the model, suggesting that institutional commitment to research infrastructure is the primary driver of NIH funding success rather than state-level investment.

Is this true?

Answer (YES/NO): NO